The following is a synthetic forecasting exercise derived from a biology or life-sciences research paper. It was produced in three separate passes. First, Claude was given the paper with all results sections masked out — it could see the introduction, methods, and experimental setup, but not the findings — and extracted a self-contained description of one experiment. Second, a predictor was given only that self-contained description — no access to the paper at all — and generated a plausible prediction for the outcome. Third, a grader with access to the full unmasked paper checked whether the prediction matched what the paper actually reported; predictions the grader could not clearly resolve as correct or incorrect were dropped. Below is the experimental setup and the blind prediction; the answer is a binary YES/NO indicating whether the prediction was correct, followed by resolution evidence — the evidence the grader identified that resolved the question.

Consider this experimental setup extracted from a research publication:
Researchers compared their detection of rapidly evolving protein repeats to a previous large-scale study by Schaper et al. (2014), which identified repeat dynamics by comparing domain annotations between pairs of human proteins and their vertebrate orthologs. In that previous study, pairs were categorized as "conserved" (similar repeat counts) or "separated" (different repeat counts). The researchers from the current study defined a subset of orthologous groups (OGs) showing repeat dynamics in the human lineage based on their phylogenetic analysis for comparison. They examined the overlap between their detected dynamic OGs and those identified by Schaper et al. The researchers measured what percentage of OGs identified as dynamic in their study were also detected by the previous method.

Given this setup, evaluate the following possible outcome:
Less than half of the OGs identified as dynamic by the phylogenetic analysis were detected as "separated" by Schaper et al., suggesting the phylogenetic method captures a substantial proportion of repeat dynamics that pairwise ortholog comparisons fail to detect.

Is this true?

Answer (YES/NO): YES